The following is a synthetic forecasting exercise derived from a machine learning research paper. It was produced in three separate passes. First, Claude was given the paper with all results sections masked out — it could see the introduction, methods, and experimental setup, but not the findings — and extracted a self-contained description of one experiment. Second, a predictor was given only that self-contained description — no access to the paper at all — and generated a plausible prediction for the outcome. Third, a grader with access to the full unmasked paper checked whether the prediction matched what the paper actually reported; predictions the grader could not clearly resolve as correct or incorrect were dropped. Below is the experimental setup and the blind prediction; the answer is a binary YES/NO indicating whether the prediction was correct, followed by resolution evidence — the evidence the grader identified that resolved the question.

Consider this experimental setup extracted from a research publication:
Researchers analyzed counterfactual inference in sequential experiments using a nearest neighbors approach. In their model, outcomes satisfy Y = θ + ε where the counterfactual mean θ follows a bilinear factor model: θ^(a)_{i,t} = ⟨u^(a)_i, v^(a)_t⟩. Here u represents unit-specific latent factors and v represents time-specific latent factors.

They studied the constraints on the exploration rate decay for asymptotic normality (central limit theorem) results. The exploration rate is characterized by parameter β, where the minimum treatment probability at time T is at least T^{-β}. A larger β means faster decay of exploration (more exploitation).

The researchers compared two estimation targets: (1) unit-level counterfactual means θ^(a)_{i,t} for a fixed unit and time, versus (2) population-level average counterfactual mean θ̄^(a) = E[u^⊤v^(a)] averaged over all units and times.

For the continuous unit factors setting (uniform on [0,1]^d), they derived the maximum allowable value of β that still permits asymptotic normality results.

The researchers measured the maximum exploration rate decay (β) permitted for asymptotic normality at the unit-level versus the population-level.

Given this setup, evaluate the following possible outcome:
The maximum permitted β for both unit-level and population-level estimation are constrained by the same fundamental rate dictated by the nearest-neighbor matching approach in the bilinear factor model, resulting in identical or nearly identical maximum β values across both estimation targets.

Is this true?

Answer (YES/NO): NO